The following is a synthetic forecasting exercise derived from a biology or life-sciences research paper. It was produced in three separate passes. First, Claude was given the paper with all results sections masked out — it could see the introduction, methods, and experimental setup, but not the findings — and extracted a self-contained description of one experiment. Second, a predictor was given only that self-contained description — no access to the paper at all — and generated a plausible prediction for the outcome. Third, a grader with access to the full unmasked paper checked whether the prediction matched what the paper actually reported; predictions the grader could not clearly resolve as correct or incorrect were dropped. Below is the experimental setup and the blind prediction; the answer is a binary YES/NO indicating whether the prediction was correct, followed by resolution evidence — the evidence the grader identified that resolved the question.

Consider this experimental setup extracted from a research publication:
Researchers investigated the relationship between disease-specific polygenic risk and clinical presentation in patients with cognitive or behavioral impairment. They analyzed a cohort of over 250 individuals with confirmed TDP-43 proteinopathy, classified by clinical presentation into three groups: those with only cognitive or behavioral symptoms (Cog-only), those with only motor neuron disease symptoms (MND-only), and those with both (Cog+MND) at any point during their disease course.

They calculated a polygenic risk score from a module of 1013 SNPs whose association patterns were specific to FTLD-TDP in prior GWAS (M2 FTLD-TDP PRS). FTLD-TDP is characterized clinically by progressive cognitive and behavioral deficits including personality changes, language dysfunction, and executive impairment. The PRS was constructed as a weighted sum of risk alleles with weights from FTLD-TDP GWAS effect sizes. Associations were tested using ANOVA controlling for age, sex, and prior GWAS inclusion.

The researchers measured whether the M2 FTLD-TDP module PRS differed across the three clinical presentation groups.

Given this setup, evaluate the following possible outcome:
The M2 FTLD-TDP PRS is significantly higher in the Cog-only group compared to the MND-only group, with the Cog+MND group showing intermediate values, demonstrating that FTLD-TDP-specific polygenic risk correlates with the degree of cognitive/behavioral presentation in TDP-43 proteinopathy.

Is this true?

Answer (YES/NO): NO